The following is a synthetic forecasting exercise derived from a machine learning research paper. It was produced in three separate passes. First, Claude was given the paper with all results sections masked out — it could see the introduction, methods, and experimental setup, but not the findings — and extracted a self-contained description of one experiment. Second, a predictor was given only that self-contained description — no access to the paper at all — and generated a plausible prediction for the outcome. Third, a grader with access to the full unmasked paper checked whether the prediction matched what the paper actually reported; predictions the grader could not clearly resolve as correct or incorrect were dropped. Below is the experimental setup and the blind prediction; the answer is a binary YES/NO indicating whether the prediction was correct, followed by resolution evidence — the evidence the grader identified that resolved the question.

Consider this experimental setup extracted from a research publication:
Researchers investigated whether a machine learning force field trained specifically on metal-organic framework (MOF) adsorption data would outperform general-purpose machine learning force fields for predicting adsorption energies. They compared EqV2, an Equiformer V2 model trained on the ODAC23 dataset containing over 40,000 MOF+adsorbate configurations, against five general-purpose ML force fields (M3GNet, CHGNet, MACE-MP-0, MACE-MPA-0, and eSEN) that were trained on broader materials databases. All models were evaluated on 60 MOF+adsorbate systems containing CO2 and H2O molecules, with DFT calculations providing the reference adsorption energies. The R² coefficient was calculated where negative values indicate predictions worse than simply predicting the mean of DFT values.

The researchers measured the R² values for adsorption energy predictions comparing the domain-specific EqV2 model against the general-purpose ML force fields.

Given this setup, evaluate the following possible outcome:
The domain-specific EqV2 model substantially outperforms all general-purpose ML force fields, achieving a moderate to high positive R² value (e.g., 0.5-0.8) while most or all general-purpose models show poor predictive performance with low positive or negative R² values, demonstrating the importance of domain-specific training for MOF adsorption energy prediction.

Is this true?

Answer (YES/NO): NO